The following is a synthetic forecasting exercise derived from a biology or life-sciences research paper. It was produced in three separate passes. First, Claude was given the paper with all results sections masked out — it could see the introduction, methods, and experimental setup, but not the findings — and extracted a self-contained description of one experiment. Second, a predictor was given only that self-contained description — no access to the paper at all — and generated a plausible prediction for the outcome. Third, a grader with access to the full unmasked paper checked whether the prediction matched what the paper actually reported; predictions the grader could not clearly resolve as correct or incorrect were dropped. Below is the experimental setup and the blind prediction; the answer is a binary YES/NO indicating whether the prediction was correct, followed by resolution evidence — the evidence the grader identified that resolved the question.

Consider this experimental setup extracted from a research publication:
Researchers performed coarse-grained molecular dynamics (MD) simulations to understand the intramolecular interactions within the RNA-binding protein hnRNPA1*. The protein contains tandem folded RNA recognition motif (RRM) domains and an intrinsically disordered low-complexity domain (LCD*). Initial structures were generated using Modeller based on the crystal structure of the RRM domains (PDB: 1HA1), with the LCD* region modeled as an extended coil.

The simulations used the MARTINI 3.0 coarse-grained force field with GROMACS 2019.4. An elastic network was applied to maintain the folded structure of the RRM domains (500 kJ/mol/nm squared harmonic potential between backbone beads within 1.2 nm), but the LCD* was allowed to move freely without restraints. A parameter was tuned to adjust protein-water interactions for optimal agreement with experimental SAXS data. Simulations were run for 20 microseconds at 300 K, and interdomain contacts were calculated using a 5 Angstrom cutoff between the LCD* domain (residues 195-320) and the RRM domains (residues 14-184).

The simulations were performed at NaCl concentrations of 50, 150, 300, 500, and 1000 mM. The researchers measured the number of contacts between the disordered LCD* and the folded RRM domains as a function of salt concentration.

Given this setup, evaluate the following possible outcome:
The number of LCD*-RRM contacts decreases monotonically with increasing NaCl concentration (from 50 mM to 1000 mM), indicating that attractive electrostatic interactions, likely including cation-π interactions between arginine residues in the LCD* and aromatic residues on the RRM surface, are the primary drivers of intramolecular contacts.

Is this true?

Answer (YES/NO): NO